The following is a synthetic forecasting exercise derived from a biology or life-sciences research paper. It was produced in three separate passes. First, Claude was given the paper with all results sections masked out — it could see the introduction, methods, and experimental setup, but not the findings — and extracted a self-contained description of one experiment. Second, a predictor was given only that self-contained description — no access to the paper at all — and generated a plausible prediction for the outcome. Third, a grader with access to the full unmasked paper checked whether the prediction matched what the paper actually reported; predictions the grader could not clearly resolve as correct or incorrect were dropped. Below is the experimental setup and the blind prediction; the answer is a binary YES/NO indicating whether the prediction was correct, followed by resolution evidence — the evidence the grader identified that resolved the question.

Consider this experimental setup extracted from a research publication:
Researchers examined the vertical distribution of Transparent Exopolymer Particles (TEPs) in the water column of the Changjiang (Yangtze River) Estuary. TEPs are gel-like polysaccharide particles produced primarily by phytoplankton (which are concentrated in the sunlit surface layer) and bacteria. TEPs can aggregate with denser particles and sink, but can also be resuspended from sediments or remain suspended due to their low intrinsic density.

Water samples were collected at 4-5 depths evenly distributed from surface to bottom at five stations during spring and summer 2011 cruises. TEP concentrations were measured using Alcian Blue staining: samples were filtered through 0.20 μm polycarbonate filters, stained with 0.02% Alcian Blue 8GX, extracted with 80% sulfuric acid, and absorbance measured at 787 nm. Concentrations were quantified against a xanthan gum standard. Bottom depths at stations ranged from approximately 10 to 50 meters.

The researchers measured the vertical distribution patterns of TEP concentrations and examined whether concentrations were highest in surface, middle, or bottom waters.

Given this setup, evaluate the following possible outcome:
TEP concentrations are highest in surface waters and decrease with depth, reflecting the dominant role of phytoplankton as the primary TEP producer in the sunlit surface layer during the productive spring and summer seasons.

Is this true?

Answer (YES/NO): YES